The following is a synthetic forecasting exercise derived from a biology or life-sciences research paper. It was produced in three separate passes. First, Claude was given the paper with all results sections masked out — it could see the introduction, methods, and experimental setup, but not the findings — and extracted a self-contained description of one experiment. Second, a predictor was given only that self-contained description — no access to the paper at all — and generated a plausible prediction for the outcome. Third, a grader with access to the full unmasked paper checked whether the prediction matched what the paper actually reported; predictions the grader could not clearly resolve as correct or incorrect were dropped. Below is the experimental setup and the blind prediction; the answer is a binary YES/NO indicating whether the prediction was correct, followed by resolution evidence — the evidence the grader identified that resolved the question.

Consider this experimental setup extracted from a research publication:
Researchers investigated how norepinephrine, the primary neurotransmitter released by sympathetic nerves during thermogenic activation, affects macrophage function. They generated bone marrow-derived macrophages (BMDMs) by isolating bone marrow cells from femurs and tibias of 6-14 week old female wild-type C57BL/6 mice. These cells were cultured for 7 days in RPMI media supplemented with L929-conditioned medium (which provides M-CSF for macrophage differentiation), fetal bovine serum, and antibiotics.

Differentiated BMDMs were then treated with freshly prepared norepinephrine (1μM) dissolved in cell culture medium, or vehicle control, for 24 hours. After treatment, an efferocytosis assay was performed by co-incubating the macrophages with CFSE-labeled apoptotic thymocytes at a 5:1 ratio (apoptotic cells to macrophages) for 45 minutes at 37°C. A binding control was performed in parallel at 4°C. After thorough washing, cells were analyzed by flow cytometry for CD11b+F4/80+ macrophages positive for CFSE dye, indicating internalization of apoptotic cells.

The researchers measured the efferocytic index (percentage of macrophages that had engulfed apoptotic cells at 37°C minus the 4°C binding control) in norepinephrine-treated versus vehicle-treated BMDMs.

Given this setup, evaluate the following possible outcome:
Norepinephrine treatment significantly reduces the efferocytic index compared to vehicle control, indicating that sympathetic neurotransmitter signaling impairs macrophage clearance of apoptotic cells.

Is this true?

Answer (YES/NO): NO